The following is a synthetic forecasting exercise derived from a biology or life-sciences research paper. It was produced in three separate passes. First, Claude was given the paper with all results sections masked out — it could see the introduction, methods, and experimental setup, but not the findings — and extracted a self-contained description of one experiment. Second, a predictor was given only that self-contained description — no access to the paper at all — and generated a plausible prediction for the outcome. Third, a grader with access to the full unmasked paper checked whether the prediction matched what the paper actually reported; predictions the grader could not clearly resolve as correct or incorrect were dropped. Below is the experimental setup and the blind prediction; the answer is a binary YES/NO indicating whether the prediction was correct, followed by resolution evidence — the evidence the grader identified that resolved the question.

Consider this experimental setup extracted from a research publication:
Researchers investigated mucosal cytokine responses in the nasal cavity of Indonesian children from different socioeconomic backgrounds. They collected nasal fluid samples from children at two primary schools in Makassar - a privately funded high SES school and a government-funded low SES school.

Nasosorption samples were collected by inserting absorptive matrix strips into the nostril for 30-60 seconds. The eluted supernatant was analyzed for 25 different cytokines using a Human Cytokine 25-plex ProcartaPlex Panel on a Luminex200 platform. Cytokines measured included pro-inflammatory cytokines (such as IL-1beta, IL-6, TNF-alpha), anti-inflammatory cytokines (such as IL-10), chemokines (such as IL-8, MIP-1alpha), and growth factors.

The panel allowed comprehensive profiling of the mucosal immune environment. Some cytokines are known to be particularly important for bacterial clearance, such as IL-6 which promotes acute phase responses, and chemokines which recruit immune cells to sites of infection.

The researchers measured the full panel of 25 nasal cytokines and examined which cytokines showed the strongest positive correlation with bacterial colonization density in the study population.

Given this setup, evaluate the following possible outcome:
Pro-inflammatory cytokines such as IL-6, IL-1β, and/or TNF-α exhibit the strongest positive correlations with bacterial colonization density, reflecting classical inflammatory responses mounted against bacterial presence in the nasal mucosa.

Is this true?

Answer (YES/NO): YES